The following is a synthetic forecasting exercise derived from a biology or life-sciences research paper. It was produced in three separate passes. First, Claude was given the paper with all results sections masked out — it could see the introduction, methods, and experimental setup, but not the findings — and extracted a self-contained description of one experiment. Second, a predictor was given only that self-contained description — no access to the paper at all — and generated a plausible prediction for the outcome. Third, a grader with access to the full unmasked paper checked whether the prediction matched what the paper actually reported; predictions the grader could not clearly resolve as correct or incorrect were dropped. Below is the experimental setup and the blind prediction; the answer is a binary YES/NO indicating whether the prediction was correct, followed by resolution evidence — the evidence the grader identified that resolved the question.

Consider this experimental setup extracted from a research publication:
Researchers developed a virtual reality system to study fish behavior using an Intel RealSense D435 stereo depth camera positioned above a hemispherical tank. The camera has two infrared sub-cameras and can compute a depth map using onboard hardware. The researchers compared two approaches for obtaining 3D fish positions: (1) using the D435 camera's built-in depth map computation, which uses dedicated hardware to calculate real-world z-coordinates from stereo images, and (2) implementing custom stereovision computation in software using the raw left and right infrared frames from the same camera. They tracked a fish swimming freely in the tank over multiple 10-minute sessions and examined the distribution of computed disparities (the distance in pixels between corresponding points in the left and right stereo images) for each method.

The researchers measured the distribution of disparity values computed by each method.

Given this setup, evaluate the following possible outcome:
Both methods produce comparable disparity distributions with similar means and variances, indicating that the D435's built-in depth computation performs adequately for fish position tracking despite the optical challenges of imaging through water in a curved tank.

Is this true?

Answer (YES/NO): NO